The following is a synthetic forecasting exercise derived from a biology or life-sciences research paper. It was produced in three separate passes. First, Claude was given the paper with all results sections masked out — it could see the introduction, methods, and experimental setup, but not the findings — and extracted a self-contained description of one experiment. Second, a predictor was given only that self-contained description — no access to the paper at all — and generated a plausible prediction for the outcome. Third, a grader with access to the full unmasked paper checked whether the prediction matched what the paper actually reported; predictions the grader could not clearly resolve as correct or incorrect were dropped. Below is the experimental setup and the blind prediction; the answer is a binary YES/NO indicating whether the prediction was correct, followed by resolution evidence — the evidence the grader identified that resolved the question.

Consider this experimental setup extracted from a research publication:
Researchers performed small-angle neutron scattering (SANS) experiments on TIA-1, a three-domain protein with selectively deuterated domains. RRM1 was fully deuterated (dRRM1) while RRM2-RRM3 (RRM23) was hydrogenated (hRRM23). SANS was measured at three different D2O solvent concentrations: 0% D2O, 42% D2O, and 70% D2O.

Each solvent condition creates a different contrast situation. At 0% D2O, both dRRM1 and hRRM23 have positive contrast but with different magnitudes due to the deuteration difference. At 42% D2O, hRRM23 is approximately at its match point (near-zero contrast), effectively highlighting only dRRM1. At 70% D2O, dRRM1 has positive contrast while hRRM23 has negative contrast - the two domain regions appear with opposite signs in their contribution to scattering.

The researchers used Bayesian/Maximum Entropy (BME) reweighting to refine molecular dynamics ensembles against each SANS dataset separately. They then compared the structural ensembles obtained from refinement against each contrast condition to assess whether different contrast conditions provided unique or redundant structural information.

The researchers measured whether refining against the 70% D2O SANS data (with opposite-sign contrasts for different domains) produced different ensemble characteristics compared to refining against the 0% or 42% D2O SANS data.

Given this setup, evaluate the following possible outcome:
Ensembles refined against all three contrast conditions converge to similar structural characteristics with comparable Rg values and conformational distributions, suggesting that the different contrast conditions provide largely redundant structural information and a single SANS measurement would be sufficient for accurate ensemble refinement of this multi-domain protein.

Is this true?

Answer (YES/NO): NO